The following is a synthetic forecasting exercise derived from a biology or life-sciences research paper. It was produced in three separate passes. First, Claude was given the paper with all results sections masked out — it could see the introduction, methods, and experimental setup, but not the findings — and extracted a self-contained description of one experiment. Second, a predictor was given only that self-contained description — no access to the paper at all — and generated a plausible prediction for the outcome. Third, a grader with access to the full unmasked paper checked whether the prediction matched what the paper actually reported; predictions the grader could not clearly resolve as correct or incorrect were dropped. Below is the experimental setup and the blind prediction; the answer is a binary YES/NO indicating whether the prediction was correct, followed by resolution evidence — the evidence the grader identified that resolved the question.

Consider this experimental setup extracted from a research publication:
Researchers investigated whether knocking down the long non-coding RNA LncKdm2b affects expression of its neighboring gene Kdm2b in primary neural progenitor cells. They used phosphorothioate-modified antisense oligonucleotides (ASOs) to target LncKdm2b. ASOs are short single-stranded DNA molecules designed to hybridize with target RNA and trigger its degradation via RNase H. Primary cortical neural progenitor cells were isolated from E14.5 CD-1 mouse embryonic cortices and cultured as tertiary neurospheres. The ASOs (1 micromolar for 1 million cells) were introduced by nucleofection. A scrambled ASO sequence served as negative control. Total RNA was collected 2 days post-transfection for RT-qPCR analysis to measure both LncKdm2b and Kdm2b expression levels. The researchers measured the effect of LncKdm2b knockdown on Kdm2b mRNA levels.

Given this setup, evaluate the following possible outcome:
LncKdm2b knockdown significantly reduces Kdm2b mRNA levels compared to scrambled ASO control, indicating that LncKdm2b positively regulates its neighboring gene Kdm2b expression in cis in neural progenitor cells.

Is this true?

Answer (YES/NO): YES